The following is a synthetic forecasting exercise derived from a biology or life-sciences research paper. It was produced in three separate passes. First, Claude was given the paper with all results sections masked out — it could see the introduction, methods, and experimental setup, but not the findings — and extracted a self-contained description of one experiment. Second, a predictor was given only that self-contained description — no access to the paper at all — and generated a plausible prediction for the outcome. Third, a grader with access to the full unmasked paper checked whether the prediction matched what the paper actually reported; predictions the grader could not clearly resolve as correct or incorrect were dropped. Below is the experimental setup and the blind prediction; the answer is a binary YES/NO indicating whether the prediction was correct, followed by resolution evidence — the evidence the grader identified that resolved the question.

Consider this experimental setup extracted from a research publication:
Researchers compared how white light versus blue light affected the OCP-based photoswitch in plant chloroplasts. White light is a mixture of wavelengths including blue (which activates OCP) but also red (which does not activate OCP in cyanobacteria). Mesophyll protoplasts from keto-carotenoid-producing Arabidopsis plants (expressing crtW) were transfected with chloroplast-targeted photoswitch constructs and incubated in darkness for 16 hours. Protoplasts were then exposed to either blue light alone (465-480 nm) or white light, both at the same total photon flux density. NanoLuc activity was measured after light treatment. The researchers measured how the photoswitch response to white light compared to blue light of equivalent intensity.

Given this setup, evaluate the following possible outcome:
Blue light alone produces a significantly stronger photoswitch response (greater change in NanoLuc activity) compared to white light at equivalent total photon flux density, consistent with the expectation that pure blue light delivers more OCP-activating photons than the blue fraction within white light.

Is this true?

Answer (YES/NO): YES